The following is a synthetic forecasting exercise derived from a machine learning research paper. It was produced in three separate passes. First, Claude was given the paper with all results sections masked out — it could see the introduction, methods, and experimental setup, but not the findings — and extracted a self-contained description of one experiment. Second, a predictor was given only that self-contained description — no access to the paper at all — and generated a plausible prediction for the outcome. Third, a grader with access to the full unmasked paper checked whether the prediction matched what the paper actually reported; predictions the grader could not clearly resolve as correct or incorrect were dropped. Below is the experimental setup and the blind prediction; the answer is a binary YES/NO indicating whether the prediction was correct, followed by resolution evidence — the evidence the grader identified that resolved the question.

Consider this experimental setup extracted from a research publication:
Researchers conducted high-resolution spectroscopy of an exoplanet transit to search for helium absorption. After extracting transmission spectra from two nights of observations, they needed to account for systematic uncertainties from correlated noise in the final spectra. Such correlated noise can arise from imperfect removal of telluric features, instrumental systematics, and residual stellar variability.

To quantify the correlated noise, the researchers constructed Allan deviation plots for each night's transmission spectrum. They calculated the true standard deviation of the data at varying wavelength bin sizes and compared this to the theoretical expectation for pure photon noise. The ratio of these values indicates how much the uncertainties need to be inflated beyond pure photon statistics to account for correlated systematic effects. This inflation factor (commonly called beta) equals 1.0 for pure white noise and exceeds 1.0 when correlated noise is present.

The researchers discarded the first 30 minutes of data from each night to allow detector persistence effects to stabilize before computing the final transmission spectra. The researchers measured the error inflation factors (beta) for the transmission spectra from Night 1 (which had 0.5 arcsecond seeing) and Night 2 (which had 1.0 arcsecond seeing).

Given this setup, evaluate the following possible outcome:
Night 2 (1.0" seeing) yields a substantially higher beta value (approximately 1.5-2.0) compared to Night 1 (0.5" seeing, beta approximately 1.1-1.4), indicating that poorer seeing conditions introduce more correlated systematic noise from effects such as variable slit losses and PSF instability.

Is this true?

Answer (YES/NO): NO